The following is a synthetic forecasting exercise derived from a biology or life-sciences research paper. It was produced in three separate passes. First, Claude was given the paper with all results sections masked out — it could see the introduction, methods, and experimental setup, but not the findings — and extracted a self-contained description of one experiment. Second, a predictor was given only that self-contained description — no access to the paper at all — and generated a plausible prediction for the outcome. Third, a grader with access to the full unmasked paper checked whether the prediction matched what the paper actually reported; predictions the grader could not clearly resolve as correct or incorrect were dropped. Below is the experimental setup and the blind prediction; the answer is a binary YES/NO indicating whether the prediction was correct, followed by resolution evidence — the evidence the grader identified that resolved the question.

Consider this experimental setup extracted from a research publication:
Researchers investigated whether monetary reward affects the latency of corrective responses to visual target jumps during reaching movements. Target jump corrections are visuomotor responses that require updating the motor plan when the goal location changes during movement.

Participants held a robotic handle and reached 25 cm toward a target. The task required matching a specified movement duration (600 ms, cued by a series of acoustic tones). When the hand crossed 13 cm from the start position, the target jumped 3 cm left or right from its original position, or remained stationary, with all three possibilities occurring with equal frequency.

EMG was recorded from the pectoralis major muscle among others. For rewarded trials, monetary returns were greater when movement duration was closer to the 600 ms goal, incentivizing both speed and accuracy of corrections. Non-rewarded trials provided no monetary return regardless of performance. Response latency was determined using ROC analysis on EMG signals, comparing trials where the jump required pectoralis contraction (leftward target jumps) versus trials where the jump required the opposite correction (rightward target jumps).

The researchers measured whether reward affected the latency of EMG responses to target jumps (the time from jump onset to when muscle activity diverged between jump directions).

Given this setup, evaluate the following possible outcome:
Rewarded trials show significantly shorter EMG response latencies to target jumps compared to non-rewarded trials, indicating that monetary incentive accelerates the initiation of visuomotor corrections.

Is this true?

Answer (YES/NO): NO